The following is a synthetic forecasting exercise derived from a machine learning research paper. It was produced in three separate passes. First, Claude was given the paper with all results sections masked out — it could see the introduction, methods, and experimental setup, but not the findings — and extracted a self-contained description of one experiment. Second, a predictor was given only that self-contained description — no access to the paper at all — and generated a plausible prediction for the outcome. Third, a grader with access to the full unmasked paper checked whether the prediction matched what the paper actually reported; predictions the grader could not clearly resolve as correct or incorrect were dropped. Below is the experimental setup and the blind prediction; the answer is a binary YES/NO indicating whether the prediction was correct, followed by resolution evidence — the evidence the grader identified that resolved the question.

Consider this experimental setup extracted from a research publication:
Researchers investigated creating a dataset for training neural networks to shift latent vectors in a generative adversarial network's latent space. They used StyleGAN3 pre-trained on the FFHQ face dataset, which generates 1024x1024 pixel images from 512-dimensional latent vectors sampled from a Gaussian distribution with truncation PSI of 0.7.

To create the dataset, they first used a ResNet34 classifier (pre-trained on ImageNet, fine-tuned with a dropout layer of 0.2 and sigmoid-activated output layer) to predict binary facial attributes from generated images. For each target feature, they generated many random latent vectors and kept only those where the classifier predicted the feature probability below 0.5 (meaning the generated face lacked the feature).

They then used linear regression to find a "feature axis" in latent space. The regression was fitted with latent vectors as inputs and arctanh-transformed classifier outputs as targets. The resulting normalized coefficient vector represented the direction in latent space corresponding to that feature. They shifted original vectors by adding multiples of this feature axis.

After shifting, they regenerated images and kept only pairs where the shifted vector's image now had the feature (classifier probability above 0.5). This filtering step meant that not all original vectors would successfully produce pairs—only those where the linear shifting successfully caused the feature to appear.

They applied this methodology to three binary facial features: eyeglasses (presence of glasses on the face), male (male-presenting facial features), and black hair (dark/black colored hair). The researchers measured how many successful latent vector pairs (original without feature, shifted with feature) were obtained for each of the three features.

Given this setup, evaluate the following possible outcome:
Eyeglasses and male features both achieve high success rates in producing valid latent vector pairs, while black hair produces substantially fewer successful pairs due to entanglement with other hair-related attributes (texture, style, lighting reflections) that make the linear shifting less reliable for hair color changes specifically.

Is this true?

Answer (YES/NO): NO